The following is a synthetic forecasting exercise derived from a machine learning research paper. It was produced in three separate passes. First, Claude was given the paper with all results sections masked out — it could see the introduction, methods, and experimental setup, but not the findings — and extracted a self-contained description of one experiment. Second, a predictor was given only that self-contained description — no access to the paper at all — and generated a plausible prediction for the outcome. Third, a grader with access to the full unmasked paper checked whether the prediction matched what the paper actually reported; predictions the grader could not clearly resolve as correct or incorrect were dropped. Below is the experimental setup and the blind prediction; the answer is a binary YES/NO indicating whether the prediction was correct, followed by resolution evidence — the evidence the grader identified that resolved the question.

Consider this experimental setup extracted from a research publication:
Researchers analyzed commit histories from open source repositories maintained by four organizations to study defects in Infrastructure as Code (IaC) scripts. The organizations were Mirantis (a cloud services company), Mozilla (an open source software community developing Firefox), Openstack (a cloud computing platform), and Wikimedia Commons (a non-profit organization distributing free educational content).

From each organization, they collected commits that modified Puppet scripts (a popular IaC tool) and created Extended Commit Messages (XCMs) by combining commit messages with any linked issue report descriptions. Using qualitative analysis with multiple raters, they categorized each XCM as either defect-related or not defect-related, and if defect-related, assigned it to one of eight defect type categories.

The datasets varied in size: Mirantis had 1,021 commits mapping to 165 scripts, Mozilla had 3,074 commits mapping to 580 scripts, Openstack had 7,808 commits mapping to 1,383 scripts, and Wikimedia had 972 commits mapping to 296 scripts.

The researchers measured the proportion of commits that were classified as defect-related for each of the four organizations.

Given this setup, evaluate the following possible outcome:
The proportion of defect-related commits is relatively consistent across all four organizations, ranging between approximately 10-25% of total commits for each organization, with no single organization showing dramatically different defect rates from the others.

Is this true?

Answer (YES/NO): NO